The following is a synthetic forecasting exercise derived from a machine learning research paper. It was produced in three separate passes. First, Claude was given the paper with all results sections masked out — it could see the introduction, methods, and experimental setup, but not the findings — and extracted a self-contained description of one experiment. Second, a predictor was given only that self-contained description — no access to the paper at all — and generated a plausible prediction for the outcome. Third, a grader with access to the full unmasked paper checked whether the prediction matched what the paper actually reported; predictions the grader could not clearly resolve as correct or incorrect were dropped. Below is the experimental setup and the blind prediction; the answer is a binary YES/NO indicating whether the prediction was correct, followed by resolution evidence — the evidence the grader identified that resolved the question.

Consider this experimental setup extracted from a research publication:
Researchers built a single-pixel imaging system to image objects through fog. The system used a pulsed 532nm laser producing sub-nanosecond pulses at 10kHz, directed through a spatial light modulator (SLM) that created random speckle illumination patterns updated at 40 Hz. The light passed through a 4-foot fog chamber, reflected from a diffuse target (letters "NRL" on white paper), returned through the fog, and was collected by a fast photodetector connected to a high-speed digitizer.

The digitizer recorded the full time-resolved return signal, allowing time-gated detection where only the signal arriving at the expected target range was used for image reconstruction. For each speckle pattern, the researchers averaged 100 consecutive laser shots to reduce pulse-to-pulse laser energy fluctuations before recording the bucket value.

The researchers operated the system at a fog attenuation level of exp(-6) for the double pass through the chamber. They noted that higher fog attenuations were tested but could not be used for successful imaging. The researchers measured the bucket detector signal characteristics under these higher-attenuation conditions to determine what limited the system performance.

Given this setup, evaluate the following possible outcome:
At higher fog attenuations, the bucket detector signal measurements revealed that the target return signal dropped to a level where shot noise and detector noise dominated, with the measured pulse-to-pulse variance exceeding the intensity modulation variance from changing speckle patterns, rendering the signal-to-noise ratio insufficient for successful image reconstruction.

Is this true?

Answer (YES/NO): NO